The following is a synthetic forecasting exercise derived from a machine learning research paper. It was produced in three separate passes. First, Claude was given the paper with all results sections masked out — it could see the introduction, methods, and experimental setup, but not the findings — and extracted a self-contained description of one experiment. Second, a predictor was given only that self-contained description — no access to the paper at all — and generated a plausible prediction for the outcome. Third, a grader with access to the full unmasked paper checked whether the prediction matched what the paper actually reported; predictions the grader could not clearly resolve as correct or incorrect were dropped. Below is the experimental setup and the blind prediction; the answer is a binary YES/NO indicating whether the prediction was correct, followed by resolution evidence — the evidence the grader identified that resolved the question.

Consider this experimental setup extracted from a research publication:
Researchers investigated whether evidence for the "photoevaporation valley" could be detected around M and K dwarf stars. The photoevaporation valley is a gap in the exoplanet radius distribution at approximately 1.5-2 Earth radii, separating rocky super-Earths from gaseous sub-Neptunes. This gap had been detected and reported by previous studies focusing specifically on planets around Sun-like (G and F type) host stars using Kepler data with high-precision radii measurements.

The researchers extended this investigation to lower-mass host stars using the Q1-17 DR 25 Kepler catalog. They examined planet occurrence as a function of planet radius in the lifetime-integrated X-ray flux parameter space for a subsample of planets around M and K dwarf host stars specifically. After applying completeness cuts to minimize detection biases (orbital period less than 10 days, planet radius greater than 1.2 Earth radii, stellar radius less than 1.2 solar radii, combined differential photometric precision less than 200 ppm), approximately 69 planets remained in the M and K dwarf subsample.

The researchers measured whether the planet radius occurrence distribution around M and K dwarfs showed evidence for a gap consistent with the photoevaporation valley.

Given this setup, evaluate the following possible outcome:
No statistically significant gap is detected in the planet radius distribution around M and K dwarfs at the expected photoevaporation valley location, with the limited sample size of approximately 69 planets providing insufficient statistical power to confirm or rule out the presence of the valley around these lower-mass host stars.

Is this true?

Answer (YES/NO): NO